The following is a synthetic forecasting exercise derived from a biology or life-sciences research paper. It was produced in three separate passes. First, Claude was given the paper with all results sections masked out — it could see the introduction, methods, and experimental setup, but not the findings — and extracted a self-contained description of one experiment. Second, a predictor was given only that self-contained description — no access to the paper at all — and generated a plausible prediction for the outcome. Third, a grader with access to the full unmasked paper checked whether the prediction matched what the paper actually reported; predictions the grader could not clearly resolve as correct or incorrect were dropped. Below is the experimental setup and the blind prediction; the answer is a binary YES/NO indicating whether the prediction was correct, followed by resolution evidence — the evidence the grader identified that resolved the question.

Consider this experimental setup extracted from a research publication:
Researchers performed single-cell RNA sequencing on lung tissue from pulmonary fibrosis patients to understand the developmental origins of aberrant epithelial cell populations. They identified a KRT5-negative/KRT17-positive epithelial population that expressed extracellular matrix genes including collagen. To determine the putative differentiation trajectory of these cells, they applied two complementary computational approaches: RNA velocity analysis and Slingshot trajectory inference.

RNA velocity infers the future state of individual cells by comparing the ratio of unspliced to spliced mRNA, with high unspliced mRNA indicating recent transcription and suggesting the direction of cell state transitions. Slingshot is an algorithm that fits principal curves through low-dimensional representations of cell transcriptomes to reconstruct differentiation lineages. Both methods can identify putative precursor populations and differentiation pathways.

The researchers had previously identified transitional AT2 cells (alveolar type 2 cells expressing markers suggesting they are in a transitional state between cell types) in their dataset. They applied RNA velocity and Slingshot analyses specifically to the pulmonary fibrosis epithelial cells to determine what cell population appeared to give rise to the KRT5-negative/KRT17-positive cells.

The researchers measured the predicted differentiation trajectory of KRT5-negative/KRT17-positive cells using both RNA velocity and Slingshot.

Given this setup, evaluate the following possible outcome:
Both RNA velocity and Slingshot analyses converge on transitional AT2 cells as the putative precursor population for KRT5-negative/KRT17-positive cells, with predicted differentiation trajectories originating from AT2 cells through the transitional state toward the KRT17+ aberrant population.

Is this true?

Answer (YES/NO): YES